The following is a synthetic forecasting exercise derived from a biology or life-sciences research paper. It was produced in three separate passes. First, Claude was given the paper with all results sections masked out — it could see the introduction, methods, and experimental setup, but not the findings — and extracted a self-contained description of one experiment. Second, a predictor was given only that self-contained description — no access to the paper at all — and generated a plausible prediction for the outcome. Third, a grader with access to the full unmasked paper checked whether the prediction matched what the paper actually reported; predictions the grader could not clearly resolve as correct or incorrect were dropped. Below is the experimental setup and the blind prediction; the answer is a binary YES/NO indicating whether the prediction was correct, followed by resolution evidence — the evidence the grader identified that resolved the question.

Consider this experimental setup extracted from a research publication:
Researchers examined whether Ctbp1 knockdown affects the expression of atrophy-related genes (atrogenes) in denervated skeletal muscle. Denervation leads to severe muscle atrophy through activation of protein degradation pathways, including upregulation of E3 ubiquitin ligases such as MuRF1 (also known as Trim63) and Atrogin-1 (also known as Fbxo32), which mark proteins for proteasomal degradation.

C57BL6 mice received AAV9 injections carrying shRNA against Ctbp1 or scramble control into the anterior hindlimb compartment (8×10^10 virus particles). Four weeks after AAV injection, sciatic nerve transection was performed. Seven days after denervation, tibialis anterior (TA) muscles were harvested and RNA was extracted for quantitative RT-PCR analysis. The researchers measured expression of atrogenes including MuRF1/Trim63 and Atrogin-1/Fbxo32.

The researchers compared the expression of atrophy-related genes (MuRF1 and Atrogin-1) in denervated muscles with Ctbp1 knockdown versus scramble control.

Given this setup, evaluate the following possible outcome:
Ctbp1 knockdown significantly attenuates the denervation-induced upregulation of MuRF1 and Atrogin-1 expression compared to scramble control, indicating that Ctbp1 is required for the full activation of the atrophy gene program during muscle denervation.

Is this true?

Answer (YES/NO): NO